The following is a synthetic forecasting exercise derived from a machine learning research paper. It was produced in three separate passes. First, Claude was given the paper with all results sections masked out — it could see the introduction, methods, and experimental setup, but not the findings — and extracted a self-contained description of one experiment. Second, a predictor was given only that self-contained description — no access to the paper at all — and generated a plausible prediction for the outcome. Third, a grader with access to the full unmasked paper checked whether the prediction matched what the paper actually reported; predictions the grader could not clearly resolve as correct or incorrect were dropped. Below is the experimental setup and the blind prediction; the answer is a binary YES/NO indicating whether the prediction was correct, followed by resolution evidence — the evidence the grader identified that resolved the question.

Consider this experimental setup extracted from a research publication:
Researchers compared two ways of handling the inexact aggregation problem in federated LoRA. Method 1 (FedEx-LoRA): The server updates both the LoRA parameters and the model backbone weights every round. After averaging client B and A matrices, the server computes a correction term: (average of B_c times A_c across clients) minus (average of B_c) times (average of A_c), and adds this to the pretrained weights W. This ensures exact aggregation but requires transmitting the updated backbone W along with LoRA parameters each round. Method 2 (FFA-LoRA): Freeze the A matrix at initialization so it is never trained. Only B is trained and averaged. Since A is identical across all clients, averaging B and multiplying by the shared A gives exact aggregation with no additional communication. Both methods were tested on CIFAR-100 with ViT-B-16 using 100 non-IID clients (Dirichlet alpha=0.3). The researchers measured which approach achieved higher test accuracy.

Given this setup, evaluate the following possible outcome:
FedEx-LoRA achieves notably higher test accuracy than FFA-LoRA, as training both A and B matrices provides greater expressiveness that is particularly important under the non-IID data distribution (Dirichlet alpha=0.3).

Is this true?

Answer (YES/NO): NO